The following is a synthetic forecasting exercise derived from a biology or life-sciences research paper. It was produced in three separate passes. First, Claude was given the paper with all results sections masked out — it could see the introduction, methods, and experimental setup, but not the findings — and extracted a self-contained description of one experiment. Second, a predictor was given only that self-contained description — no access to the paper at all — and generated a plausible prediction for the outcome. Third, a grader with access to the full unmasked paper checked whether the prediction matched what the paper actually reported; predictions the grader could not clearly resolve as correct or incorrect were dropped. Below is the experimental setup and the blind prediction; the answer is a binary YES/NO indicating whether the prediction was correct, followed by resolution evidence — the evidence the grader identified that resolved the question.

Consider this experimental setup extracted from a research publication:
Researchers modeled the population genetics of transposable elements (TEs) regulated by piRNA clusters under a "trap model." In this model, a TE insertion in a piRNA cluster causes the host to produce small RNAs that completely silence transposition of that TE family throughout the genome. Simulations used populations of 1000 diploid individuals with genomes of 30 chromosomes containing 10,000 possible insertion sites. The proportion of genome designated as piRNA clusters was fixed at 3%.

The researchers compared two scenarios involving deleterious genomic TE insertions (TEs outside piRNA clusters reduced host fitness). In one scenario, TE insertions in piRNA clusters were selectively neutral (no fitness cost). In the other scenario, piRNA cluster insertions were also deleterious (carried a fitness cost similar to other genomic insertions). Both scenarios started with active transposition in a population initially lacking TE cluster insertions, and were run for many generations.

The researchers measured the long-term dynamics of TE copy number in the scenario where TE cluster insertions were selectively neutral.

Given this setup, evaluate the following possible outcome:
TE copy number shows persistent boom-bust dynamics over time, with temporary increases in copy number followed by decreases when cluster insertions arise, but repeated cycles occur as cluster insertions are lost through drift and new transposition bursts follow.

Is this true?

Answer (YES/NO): NO